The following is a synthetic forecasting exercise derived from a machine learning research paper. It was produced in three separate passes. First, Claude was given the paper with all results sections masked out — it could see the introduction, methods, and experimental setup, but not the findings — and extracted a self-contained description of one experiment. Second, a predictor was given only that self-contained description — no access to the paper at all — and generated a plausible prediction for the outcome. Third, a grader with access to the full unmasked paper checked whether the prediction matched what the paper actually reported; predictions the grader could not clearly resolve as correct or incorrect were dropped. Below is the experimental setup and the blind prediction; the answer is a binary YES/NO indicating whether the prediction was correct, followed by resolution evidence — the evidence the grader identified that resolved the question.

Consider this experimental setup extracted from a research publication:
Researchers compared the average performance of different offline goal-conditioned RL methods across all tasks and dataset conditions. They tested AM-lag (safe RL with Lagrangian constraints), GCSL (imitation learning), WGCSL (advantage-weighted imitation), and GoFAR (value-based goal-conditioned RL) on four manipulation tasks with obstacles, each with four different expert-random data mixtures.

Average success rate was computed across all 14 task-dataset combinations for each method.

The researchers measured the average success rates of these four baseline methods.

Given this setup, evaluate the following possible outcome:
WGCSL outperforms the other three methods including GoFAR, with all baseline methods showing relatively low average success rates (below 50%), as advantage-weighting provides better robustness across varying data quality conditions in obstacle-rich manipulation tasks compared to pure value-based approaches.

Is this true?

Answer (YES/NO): NO